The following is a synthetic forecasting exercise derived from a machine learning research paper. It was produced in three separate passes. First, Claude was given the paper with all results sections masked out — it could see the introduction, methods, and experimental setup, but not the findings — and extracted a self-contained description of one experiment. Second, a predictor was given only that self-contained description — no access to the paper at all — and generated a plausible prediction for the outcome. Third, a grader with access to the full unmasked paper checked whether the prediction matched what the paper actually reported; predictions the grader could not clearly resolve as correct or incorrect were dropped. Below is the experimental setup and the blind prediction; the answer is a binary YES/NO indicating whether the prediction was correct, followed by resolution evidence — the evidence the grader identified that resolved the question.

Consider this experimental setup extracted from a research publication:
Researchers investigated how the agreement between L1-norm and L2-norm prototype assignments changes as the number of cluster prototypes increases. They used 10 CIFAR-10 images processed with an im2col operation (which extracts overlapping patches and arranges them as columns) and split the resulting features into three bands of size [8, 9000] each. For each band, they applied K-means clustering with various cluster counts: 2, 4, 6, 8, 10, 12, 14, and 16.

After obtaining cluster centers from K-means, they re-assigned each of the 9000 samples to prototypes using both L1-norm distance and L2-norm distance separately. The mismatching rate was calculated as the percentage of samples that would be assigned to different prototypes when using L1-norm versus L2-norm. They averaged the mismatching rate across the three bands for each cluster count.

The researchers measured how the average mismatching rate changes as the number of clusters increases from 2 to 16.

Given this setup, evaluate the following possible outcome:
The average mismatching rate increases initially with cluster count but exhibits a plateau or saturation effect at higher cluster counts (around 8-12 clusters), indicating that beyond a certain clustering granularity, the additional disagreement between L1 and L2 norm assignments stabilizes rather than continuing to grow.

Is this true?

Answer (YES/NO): YES